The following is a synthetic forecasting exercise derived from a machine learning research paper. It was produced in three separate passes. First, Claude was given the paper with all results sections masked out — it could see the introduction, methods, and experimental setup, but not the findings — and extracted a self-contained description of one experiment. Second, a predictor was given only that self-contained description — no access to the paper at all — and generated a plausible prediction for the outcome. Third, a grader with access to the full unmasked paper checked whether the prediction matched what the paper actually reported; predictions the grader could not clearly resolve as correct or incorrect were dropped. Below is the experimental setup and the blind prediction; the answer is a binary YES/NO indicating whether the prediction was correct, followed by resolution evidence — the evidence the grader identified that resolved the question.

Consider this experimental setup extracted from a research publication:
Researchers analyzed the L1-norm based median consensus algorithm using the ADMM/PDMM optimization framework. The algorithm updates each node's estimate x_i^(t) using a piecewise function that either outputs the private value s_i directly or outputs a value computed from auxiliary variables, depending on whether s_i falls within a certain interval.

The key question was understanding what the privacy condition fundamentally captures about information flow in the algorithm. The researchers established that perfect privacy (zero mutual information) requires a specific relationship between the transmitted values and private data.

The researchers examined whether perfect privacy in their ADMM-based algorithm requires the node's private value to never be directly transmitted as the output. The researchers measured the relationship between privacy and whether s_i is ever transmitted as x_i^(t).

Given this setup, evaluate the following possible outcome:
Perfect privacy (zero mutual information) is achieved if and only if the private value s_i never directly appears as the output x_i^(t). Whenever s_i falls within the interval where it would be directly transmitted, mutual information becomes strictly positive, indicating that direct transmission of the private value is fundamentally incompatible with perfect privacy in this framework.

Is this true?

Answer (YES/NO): YES